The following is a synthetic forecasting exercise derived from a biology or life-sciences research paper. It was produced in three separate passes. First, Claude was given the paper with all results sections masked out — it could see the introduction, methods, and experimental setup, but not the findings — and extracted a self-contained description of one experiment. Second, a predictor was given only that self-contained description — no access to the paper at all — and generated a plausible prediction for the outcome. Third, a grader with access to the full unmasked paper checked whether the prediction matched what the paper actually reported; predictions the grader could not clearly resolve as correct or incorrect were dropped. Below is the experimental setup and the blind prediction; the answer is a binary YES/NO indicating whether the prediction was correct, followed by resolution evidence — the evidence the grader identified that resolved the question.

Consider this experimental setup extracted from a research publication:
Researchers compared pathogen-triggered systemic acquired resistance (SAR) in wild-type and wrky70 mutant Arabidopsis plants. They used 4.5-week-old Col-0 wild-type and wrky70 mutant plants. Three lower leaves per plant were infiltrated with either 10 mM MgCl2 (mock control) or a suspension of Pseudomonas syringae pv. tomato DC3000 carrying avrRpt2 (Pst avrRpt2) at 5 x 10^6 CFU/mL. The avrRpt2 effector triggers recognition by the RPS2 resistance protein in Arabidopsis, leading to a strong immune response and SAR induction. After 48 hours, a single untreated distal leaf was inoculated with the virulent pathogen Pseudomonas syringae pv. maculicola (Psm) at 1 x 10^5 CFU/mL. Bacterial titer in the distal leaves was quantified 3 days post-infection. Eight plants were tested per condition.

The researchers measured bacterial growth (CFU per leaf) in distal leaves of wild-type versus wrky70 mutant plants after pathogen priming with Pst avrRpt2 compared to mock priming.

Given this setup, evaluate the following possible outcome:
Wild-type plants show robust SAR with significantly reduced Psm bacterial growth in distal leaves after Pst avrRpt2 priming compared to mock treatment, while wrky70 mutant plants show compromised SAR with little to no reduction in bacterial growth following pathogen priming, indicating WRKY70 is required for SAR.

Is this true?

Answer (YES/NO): NO